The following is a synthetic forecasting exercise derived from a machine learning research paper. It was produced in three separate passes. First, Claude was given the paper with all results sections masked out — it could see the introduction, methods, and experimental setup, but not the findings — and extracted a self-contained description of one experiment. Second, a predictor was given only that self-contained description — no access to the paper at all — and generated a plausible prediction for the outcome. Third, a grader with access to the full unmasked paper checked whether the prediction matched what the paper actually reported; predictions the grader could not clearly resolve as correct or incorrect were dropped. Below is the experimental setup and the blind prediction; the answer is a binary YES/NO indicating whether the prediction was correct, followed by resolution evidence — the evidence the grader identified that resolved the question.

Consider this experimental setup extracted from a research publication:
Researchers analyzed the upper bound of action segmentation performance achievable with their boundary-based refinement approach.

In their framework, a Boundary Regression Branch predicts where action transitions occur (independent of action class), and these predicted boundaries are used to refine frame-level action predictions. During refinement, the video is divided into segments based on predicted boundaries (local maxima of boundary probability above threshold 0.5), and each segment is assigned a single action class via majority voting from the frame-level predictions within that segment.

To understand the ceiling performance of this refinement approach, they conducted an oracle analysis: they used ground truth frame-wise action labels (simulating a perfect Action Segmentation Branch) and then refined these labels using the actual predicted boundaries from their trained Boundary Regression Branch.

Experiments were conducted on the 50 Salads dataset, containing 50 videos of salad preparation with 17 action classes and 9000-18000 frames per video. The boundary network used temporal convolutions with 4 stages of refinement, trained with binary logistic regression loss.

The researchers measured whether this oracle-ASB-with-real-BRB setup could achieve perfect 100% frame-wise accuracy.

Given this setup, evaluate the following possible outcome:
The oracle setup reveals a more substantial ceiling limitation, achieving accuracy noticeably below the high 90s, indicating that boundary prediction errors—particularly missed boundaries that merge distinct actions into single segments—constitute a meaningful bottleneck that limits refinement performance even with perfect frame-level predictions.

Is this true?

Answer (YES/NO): YES